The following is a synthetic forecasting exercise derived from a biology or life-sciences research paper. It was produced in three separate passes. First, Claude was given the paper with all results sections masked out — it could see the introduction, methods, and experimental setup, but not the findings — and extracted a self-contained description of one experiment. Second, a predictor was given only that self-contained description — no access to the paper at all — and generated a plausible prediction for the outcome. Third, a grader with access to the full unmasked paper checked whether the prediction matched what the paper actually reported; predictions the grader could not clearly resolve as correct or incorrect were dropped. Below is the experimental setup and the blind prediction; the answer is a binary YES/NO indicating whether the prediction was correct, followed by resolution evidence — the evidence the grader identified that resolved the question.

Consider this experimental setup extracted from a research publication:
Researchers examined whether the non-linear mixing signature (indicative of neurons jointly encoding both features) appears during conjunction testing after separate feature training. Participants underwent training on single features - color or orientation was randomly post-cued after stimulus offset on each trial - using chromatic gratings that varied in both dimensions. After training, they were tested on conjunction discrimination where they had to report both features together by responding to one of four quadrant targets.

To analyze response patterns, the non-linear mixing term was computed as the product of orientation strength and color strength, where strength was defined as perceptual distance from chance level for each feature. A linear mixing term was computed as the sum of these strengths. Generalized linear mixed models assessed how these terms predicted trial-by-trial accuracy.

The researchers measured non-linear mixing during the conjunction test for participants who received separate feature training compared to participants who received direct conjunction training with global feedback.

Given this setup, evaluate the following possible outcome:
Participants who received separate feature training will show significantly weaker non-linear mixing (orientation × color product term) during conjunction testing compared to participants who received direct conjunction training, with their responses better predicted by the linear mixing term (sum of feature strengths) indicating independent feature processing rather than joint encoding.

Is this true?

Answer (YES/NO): NO